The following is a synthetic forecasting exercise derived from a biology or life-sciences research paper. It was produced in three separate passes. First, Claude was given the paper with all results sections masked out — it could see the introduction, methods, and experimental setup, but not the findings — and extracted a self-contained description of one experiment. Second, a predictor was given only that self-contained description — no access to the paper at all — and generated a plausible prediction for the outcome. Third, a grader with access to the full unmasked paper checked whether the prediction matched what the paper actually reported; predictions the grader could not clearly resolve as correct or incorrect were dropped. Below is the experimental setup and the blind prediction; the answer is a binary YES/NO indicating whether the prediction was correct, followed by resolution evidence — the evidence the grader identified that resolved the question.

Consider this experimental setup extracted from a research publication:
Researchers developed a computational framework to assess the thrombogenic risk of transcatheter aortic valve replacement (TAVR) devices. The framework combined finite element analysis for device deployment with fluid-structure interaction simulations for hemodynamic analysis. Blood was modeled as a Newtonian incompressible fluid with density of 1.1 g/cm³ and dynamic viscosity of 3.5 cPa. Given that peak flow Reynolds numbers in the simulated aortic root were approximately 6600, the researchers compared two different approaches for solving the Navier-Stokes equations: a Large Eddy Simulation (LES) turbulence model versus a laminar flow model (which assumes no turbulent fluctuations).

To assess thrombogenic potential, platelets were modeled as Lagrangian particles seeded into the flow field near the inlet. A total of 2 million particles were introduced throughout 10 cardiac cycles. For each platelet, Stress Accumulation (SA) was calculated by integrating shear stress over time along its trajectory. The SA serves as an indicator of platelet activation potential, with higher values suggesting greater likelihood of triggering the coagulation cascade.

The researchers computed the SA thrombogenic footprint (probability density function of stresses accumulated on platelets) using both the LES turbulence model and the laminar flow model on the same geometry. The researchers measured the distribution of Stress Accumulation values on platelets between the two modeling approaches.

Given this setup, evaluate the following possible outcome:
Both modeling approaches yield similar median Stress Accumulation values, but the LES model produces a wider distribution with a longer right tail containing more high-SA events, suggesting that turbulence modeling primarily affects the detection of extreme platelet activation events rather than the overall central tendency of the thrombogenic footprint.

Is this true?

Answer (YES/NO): YES